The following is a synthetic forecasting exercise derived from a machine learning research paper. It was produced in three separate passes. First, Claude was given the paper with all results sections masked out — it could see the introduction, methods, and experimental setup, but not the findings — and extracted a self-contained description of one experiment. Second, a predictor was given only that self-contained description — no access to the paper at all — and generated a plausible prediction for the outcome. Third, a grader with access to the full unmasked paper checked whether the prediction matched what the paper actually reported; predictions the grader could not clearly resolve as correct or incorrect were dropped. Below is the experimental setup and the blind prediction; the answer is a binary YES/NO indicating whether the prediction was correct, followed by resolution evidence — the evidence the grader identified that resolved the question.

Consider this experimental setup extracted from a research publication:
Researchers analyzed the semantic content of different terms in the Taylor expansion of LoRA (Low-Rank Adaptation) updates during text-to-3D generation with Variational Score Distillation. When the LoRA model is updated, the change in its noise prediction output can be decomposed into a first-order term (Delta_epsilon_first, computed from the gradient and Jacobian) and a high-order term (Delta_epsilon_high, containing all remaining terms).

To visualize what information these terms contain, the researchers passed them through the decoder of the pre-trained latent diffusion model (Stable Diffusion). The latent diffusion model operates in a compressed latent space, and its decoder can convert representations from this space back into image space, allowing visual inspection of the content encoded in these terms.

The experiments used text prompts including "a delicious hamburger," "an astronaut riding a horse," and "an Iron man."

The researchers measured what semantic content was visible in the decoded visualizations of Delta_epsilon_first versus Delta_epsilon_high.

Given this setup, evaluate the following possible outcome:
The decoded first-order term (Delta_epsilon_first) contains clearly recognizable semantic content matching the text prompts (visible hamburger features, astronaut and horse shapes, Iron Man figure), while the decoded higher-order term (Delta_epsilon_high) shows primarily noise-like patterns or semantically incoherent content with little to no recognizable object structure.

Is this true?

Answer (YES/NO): YES